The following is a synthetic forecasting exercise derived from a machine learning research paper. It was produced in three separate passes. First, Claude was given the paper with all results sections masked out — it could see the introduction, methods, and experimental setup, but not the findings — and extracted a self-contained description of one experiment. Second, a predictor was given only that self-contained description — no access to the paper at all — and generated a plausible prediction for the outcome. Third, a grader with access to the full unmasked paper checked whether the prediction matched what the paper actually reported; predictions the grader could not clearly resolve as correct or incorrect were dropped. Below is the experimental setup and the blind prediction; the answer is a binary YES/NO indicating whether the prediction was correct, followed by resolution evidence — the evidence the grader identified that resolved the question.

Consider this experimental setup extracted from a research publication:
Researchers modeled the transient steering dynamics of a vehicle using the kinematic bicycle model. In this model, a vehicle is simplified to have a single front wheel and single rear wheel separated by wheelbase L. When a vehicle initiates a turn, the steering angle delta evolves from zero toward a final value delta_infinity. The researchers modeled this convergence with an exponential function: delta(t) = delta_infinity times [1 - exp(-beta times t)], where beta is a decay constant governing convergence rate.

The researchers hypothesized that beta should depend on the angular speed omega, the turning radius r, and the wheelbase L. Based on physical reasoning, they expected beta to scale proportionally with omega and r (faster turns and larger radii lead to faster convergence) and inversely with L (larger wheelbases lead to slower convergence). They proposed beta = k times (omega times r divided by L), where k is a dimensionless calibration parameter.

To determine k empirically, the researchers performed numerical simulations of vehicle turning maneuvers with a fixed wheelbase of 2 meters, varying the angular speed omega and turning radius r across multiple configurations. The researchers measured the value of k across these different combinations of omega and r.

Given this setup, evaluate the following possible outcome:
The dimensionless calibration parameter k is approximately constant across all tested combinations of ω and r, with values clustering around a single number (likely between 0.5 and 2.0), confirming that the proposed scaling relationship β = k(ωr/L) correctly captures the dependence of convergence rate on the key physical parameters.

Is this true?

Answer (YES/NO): NO